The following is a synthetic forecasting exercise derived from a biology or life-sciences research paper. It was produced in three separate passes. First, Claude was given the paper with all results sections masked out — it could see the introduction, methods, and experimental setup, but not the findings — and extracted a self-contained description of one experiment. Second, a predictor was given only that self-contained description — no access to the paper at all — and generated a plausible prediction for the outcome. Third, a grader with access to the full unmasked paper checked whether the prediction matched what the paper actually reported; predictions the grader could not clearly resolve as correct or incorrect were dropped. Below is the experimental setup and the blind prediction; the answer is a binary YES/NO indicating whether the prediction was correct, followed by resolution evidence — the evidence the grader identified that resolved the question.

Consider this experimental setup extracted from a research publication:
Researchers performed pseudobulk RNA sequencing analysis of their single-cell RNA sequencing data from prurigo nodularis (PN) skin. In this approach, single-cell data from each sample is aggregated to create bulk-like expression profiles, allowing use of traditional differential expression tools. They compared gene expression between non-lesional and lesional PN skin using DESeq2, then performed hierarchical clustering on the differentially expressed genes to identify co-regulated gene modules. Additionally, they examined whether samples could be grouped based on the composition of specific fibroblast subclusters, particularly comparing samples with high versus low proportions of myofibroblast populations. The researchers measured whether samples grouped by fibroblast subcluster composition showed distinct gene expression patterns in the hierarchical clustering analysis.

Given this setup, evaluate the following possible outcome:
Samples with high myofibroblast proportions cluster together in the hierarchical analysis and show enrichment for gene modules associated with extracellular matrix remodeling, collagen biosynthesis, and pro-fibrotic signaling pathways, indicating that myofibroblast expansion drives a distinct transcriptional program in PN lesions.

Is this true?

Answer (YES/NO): YES